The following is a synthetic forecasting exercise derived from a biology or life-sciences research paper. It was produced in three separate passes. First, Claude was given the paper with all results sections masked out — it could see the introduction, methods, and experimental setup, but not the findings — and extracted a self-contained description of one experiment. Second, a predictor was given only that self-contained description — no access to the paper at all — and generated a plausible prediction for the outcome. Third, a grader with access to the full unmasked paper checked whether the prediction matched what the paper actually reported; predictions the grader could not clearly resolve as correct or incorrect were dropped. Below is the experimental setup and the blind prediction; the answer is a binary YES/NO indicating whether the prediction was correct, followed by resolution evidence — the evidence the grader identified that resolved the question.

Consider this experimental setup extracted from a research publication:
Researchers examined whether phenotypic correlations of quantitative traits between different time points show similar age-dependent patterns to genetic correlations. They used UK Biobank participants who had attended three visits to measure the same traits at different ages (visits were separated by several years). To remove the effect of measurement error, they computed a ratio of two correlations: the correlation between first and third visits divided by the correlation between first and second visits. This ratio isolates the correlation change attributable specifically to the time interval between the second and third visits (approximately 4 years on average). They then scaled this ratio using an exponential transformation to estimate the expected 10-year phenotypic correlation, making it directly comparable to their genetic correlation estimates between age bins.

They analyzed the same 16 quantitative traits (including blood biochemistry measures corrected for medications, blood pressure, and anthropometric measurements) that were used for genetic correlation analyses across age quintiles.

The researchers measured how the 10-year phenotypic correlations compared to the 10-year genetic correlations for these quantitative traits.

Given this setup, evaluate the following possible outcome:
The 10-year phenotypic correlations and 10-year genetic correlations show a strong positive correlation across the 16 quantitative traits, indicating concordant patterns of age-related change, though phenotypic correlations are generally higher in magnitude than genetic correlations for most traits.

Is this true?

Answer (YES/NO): NO